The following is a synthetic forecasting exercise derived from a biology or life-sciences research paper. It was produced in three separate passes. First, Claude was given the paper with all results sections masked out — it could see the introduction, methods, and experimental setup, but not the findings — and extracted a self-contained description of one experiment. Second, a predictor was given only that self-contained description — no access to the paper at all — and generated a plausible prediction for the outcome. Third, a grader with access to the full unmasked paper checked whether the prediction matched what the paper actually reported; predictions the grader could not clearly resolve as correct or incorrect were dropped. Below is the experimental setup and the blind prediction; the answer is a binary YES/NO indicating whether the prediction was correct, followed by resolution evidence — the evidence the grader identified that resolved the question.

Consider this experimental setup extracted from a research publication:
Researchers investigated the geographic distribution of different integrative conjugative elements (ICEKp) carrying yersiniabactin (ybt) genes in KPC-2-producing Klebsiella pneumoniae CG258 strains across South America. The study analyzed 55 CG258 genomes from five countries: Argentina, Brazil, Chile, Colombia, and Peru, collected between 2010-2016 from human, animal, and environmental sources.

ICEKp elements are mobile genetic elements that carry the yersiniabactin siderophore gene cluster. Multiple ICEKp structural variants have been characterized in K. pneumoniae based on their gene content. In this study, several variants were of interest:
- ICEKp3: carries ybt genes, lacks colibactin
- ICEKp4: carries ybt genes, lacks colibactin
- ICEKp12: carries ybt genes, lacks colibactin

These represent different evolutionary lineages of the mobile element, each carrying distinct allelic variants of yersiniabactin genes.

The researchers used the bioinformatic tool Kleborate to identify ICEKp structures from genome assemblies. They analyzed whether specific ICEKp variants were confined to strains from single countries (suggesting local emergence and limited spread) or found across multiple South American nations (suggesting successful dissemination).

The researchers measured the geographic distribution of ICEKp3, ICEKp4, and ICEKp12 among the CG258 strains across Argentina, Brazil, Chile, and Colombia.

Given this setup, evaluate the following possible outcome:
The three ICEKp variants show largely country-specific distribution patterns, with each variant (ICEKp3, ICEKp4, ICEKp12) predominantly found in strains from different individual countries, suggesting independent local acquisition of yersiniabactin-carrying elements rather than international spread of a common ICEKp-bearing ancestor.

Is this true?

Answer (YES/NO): NO